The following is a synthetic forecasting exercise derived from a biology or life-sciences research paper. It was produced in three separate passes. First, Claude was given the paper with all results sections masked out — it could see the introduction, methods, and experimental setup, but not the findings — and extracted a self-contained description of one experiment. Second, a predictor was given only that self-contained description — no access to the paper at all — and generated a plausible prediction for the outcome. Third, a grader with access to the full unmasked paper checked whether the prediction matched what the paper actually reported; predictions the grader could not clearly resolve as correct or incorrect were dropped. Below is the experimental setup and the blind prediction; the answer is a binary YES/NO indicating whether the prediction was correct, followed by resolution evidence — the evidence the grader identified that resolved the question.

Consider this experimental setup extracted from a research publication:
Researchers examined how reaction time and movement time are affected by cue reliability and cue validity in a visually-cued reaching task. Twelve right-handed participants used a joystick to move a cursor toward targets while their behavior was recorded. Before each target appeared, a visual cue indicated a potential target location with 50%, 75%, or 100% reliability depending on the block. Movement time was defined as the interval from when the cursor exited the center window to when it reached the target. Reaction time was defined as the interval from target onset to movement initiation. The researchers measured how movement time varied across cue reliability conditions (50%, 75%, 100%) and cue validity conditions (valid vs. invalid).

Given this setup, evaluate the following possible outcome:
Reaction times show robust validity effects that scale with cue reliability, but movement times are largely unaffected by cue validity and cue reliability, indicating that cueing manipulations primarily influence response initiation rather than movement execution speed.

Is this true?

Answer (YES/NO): NO